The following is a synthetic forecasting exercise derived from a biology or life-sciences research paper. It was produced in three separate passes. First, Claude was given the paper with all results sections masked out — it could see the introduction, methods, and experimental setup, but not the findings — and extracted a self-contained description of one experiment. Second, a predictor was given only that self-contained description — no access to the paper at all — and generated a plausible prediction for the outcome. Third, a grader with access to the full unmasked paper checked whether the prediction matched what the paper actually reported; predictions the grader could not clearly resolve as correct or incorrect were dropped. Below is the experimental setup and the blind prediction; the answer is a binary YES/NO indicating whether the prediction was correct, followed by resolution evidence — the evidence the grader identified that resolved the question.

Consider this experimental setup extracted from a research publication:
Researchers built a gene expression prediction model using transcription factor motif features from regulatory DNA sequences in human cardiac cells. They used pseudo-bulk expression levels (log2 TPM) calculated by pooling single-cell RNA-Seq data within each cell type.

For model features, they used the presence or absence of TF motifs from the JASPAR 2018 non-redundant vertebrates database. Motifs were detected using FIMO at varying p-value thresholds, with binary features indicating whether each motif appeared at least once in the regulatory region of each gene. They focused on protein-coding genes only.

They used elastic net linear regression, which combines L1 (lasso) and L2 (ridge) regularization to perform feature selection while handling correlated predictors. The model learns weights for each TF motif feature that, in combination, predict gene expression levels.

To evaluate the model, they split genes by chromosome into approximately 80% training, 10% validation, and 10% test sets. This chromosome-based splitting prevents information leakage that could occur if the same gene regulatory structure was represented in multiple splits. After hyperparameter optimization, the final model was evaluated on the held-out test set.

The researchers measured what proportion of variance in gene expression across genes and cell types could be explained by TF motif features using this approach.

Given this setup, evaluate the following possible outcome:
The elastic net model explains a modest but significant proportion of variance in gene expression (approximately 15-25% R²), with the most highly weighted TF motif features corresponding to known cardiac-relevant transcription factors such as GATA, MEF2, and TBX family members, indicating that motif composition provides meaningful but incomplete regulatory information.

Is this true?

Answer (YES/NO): NO